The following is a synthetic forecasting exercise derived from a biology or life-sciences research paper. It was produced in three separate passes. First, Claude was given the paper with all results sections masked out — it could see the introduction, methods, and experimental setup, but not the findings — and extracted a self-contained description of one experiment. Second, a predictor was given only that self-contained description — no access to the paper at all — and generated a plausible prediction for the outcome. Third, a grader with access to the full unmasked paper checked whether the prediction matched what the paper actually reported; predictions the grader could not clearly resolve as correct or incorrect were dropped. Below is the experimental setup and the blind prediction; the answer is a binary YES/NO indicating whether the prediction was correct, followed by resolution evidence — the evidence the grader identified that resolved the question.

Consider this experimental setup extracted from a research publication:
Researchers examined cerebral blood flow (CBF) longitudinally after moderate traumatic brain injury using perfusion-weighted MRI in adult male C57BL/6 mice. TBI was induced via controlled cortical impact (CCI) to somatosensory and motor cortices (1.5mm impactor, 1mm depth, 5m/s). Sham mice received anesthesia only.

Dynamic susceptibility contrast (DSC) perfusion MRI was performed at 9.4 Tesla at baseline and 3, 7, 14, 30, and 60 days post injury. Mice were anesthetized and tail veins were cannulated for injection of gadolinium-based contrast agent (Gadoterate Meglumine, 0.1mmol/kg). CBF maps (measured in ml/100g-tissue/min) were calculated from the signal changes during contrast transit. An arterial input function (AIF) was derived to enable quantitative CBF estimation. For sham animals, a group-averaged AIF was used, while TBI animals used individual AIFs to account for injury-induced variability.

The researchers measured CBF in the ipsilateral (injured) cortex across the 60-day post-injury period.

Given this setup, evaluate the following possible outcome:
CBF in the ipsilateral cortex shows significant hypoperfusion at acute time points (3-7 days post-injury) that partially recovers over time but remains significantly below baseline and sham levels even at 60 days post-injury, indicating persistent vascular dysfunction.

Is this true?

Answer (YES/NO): NO